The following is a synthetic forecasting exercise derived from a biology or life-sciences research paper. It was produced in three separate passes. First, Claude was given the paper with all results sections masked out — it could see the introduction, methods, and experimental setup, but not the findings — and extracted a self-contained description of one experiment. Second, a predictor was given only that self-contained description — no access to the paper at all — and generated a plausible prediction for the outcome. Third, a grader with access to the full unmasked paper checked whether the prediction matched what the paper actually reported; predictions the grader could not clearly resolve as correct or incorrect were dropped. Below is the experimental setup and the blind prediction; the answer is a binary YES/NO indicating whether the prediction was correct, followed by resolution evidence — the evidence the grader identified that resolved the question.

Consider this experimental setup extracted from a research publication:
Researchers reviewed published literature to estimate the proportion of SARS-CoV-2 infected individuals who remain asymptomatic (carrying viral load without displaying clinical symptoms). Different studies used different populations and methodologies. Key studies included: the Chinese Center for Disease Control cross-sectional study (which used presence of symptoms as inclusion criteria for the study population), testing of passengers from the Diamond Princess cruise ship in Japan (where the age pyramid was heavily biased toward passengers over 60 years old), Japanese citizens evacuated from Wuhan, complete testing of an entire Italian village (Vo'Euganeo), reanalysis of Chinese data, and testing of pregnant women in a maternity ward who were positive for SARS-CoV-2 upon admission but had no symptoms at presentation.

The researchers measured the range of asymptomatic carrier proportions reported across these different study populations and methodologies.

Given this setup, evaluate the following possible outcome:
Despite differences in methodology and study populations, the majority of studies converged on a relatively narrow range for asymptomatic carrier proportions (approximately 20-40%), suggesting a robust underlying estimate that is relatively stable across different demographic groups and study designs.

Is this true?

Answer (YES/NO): NO